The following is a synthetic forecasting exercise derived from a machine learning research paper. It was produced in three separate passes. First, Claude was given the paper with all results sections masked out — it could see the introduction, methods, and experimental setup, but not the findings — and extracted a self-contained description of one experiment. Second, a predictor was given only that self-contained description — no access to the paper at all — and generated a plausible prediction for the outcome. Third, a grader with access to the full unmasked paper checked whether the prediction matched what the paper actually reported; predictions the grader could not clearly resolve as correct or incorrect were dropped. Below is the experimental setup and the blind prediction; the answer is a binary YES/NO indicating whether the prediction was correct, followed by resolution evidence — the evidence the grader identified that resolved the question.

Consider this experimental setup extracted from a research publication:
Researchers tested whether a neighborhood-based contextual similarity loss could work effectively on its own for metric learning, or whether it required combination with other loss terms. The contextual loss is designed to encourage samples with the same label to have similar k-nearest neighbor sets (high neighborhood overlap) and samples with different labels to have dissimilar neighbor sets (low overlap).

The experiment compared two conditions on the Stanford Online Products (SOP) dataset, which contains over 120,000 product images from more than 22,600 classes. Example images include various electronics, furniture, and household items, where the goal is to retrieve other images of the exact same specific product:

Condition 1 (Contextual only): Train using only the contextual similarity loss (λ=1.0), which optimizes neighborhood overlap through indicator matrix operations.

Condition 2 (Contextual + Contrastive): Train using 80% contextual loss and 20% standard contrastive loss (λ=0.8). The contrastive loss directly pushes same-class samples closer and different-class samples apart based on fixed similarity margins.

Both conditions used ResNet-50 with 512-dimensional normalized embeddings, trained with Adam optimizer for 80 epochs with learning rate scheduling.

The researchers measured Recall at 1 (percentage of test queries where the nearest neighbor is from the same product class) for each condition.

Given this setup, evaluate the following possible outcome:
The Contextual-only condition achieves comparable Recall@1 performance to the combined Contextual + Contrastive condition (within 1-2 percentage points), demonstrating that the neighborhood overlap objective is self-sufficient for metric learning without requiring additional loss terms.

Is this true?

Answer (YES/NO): NO